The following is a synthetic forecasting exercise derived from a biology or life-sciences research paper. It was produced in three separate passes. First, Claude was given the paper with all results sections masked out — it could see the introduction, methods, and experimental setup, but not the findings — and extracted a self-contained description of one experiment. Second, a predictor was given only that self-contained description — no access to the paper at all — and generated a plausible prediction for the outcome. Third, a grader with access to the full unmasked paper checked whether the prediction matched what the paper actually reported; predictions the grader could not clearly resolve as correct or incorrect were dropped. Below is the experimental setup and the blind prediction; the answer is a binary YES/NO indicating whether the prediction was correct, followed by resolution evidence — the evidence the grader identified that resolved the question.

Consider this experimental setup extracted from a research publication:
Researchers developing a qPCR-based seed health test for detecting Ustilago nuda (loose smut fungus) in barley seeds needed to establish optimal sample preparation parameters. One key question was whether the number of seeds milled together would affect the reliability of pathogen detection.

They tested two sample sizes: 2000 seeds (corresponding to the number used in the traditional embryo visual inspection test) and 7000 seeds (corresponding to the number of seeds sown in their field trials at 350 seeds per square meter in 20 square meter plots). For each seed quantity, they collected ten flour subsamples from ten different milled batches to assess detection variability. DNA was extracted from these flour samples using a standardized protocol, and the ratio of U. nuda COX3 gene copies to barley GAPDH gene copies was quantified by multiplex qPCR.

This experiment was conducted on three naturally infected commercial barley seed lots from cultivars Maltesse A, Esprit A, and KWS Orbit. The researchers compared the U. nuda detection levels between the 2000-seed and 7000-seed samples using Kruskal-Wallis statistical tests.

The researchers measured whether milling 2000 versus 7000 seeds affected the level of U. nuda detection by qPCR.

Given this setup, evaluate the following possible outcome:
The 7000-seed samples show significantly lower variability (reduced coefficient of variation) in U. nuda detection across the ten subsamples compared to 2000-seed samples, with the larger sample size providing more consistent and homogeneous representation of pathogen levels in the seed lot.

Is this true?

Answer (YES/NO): NO